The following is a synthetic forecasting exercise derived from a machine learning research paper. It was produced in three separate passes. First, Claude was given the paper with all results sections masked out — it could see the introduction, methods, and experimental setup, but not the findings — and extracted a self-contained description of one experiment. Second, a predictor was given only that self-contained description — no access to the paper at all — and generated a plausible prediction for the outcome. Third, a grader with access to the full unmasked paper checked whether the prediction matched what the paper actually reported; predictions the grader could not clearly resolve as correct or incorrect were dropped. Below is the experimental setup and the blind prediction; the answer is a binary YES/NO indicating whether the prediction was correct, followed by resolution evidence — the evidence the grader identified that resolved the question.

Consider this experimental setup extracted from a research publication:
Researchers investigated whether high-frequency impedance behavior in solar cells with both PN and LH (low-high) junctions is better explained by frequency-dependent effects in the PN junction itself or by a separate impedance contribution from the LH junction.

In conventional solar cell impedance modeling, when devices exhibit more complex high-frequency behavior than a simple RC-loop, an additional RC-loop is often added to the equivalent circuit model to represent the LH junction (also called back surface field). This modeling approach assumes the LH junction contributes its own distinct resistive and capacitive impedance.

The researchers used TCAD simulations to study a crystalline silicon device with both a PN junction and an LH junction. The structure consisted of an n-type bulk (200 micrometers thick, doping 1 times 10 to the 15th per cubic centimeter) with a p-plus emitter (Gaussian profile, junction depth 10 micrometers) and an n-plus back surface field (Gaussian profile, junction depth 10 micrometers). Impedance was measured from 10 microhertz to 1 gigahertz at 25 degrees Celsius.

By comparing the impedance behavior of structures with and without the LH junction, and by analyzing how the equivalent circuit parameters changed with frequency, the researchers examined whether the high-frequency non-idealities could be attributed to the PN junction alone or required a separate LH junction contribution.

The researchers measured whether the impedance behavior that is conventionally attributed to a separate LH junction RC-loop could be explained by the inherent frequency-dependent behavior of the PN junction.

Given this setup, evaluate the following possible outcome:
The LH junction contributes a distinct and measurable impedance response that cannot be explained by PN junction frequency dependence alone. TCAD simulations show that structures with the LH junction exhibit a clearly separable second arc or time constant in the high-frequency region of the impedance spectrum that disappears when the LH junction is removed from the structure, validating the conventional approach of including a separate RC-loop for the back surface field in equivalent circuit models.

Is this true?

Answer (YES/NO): NO